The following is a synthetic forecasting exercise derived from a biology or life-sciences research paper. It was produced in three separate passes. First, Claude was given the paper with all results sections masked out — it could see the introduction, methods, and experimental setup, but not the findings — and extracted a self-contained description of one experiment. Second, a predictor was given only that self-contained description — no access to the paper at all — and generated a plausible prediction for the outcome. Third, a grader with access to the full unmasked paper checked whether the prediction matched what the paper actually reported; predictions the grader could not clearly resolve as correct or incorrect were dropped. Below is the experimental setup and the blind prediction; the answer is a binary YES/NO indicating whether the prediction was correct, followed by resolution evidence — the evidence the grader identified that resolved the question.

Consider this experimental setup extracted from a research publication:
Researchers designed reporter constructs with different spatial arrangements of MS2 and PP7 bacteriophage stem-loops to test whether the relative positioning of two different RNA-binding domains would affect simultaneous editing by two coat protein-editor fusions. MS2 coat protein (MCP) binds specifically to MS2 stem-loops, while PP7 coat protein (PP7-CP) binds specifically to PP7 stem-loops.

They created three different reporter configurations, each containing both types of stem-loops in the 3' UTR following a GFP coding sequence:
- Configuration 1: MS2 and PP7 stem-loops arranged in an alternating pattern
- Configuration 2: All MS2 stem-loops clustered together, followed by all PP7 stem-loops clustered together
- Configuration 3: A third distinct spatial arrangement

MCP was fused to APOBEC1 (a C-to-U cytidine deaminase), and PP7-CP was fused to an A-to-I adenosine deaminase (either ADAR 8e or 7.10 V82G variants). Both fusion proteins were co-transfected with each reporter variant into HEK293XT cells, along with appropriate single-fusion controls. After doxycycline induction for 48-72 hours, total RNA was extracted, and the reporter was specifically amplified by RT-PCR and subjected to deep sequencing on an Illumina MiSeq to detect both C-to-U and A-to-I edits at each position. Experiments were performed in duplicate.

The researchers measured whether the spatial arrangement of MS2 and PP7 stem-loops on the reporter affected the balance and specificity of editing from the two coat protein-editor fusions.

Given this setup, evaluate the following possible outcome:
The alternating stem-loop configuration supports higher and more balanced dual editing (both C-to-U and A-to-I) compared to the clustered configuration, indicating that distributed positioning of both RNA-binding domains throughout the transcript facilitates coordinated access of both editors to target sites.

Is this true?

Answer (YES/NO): NO